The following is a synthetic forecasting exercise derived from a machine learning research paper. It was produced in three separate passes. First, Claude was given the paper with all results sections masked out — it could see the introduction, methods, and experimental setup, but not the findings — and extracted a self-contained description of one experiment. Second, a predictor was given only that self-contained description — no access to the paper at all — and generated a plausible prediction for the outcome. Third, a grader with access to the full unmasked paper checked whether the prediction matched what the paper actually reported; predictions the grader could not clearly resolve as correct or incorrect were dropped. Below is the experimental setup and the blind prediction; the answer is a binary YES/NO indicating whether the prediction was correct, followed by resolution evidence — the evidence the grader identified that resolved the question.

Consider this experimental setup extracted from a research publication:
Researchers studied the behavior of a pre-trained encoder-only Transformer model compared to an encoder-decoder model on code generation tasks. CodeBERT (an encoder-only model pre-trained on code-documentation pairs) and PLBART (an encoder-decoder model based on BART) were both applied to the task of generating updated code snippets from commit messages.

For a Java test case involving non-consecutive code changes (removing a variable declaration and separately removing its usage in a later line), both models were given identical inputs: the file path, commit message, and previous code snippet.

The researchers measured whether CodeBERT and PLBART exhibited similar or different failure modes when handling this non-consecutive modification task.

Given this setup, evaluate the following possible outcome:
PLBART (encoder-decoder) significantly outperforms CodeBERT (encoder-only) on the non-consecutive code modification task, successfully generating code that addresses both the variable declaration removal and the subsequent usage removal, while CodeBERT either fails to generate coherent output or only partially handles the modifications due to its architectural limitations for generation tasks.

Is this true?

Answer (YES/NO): NO